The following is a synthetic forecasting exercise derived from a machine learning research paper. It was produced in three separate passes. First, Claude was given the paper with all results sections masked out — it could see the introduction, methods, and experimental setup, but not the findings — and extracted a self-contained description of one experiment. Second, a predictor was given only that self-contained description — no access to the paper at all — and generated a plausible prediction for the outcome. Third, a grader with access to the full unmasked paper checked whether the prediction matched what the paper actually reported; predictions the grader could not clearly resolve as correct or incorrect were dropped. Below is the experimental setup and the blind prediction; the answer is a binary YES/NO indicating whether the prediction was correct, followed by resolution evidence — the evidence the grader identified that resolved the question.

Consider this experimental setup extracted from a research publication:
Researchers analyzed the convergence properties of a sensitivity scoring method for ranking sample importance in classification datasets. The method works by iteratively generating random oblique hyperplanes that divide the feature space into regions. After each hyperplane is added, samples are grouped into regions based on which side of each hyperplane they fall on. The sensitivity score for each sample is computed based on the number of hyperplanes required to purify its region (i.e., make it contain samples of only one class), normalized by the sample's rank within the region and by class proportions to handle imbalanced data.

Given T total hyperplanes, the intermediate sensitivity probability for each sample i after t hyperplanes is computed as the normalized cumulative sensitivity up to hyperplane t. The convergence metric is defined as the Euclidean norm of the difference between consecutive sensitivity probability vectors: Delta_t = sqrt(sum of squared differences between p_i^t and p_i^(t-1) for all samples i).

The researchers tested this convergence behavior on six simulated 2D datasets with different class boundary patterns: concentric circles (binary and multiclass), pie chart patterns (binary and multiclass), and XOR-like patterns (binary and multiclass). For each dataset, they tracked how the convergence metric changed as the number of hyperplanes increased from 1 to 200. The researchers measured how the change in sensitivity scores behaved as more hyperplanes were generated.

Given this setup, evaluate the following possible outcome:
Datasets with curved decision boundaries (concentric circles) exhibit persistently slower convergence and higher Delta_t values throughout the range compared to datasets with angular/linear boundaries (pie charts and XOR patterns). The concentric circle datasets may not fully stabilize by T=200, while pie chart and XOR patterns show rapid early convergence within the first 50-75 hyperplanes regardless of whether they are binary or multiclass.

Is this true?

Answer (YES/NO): NO